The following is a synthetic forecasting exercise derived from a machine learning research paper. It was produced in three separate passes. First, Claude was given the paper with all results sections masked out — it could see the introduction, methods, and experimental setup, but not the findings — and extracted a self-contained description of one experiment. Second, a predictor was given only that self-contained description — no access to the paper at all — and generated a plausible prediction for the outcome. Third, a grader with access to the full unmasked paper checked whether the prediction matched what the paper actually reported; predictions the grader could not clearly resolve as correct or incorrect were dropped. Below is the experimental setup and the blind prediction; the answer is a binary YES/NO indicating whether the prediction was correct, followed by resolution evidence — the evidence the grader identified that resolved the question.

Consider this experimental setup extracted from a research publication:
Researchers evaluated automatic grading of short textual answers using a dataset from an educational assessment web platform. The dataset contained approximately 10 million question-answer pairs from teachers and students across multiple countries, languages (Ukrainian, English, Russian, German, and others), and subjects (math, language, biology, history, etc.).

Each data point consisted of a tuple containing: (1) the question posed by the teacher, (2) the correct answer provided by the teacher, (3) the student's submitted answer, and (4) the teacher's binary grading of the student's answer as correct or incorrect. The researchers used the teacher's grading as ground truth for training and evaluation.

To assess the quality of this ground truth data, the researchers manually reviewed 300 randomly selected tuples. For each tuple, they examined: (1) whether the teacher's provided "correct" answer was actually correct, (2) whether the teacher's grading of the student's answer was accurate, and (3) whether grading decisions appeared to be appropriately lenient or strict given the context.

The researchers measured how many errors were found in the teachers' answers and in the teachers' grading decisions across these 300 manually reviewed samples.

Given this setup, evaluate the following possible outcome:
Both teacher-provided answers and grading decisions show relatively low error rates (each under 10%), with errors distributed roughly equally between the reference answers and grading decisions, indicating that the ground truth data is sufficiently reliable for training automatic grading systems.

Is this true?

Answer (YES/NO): NO